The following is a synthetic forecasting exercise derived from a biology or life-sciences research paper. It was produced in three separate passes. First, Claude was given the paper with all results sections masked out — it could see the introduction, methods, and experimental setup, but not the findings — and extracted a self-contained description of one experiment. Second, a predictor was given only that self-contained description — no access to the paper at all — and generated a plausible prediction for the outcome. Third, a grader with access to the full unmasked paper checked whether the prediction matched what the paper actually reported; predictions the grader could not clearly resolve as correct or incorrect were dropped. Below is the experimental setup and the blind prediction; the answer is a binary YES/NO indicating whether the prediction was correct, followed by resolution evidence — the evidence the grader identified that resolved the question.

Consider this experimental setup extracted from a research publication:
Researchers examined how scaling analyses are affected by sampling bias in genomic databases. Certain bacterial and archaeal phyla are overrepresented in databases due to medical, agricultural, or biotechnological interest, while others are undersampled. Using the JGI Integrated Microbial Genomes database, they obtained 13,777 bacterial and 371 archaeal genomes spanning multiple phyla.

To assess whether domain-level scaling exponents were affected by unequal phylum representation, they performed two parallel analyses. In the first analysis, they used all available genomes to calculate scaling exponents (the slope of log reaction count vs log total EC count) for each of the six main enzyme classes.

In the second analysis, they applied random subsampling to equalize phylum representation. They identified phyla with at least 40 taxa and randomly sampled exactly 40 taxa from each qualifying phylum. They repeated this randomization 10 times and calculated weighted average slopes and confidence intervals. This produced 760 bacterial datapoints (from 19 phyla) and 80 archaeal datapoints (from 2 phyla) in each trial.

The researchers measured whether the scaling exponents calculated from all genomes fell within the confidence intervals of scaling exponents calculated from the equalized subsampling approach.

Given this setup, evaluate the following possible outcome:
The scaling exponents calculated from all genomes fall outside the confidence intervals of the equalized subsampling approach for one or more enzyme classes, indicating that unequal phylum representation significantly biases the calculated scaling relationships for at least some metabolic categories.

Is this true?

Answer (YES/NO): YES